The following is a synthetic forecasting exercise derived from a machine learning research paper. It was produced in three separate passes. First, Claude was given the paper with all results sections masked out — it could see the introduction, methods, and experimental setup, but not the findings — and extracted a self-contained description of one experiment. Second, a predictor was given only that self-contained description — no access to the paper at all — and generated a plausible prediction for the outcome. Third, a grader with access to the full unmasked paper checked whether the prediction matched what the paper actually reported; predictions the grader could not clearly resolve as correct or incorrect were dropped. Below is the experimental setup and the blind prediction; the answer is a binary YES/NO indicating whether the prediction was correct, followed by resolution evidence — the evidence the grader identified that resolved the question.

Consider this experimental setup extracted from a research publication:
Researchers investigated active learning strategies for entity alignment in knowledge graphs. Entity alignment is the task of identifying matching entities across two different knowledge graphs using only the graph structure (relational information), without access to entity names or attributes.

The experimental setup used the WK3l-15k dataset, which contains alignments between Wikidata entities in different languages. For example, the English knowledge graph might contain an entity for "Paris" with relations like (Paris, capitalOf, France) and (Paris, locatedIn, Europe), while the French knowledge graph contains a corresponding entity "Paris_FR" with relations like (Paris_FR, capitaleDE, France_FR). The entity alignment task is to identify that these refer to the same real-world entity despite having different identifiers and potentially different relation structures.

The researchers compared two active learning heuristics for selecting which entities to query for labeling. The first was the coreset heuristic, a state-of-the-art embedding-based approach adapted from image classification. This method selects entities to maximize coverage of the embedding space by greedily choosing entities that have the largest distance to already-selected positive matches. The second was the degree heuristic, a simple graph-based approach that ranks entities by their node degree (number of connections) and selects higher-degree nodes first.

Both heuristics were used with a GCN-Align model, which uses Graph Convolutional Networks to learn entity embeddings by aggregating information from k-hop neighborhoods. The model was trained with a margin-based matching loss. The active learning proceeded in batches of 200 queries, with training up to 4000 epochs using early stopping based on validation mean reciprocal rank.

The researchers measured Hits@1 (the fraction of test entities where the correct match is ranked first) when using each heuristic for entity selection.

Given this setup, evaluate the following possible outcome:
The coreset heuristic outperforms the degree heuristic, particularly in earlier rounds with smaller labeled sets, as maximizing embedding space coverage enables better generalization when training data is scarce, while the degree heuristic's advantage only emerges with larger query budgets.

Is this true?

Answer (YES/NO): NO